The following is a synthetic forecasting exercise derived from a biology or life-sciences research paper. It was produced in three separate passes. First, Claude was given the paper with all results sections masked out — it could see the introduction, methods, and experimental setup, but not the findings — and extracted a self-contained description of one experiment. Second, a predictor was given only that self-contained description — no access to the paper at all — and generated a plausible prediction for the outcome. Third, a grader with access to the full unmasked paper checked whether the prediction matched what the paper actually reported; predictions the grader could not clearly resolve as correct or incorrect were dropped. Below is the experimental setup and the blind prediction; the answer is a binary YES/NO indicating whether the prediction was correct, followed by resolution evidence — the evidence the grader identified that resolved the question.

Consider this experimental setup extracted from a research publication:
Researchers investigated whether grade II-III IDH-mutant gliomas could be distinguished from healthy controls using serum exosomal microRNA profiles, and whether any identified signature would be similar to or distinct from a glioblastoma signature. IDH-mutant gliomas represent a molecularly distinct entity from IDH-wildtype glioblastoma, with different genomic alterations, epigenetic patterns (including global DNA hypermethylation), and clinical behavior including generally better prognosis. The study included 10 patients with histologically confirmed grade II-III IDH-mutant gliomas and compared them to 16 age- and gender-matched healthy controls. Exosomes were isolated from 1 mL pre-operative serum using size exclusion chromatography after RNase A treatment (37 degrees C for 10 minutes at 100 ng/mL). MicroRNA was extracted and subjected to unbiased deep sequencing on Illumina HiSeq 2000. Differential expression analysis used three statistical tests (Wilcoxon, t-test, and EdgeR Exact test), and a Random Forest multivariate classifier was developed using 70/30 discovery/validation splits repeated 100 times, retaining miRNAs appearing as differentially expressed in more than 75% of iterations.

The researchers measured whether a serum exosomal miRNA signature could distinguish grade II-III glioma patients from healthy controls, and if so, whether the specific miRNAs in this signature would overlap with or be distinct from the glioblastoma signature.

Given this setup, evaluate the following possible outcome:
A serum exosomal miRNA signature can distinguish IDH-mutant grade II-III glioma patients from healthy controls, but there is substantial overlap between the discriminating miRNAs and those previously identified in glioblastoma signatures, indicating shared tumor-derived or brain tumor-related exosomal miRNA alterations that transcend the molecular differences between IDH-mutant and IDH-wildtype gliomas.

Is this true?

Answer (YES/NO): NO